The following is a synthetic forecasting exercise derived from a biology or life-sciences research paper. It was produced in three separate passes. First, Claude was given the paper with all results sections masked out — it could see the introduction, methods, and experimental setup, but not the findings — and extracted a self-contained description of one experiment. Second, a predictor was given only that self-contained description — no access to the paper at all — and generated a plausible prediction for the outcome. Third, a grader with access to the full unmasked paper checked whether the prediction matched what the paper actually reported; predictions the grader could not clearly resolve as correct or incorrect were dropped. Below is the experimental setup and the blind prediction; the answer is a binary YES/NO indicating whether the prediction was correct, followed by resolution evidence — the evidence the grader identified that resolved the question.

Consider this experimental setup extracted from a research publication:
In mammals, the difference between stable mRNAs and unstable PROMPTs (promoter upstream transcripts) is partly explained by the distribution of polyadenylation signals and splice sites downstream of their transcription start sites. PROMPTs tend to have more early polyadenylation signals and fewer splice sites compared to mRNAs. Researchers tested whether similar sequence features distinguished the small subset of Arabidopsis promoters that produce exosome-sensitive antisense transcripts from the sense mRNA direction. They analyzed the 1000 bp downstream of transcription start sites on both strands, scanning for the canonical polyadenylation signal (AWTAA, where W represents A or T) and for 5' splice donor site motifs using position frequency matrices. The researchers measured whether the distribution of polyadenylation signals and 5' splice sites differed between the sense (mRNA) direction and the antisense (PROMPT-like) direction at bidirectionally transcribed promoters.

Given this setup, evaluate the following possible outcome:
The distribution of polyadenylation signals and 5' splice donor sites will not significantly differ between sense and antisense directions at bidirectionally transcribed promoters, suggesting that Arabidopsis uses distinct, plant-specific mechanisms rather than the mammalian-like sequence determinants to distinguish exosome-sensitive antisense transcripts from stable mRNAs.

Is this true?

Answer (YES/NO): NO